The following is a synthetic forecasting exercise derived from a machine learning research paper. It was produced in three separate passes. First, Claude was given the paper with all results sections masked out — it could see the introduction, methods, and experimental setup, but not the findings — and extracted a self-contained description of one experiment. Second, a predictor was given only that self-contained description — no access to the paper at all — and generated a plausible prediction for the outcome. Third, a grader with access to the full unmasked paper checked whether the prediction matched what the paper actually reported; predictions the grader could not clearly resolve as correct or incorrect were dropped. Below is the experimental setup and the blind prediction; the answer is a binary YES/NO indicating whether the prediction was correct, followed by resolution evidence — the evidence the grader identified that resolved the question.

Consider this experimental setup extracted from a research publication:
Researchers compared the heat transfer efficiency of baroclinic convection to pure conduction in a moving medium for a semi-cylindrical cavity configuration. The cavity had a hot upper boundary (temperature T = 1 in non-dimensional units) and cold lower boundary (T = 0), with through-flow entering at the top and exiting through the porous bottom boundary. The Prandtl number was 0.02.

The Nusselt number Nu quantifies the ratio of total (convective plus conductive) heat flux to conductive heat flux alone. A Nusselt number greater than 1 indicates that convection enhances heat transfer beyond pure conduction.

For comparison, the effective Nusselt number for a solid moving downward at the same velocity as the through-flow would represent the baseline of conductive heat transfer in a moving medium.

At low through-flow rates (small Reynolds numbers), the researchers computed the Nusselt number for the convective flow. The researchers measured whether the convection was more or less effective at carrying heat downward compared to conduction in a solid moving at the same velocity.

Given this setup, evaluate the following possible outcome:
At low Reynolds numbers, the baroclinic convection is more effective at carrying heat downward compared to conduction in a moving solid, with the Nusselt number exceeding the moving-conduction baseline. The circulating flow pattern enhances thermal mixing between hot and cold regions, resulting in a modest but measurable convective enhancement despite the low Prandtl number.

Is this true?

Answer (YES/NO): NO